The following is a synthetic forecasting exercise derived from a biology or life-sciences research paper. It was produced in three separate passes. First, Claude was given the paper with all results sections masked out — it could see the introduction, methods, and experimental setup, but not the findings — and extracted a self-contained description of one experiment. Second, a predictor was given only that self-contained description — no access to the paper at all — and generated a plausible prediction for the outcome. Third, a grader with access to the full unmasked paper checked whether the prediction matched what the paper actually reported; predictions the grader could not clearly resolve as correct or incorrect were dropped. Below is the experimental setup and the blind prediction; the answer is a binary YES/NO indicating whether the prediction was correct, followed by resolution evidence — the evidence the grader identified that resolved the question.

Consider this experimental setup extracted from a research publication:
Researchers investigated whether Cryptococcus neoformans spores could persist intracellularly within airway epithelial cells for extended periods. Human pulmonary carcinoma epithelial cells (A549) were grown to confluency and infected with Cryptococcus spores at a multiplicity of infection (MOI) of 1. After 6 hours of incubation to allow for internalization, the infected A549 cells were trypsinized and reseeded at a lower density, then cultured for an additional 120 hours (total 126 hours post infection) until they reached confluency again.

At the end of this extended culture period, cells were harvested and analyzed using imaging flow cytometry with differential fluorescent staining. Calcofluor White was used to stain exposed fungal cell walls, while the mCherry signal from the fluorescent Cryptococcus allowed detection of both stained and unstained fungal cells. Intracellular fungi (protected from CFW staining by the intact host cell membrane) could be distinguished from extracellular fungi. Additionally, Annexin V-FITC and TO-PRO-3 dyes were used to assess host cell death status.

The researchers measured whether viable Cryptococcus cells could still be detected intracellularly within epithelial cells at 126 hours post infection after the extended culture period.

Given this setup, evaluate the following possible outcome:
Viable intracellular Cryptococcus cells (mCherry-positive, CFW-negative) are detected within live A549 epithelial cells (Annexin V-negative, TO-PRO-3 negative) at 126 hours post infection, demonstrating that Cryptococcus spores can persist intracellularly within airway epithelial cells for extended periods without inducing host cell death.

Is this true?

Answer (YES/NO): NO